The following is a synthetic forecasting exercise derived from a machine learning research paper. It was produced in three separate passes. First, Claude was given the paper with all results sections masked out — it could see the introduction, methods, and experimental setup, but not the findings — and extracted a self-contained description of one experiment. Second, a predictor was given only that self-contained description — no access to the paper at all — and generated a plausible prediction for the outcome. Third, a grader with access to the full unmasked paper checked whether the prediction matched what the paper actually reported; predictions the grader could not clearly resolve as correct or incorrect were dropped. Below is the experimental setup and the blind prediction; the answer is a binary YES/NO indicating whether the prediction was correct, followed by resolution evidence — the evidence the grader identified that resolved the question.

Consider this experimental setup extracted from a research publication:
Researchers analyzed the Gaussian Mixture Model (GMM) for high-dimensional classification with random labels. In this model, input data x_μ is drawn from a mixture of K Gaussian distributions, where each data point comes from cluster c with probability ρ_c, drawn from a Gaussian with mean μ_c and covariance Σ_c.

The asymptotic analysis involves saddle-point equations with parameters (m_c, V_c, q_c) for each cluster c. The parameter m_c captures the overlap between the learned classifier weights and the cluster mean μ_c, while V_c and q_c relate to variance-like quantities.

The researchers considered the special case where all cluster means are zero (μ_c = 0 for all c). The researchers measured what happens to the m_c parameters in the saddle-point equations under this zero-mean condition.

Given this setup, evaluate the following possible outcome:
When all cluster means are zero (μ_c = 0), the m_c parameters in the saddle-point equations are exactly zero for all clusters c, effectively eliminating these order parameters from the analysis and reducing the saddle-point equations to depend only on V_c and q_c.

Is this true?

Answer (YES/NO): YES